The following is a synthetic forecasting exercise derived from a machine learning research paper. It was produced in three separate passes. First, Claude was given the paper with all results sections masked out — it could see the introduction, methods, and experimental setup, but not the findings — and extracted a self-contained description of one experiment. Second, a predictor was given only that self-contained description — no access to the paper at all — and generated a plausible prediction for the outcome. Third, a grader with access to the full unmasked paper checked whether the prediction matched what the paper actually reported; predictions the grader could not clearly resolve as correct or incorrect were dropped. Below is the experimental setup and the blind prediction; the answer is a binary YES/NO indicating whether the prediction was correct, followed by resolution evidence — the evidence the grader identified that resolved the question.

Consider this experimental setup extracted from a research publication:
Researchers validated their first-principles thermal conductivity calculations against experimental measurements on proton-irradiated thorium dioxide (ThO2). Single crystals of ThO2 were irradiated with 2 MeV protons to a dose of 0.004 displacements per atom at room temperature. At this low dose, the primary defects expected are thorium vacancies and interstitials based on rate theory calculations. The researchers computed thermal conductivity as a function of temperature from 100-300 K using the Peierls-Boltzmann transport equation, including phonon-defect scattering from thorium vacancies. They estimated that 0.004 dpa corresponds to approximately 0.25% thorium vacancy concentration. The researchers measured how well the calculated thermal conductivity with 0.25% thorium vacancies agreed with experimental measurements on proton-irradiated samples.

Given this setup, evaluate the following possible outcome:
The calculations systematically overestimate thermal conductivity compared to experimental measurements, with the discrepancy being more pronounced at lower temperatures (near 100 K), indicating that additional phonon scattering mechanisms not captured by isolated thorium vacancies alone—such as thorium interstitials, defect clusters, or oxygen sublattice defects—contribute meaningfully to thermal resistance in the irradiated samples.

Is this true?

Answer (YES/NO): NO